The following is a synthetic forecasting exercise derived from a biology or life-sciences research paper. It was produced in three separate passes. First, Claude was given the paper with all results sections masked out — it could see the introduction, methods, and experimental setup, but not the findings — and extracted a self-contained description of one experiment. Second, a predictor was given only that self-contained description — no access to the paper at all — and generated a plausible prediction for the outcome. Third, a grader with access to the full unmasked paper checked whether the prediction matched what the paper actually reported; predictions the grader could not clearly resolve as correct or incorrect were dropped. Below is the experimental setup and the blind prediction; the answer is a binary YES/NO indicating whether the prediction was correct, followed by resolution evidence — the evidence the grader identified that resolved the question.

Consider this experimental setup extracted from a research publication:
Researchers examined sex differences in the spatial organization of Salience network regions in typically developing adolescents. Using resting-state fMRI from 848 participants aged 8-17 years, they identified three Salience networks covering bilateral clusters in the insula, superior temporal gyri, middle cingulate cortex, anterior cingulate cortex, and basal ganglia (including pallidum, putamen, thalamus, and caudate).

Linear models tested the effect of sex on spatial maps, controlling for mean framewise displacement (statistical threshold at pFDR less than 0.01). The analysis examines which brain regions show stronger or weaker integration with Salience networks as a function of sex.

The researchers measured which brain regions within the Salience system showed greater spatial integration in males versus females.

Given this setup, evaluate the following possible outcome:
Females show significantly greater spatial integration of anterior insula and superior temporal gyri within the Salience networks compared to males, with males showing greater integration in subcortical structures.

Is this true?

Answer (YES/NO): NO